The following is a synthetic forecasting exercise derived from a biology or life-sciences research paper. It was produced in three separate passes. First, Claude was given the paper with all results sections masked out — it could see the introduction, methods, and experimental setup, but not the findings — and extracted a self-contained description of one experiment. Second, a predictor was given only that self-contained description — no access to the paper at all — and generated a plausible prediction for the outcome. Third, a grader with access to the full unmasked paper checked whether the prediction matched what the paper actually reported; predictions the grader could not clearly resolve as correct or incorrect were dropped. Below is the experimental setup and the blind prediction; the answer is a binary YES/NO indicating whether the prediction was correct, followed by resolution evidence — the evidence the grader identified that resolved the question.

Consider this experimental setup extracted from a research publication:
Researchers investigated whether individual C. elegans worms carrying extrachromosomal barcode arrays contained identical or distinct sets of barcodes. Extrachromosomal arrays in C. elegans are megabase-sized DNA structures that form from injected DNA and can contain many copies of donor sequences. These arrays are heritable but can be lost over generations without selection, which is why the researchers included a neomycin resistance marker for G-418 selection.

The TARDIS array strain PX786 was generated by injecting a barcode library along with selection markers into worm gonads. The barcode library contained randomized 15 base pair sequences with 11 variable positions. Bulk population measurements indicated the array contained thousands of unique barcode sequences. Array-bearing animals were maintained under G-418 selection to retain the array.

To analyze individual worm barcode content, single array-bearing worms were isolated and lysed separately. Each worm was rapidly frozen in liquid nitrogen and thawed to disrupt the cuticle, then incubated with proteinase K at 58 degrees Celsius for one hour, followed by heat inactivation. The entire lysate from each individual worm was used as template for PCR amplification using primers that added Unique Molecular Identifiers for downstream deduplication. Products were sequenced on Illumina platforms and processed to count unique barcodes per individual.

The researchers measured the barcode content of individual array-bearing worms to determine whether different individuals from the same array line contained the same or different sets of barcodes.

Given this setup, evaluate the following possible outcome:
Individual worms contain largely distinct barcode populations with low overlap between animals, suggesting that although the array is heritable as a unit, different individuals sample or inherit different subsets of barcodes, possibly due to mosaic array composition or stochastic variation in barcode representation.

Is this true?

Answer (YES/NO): NO